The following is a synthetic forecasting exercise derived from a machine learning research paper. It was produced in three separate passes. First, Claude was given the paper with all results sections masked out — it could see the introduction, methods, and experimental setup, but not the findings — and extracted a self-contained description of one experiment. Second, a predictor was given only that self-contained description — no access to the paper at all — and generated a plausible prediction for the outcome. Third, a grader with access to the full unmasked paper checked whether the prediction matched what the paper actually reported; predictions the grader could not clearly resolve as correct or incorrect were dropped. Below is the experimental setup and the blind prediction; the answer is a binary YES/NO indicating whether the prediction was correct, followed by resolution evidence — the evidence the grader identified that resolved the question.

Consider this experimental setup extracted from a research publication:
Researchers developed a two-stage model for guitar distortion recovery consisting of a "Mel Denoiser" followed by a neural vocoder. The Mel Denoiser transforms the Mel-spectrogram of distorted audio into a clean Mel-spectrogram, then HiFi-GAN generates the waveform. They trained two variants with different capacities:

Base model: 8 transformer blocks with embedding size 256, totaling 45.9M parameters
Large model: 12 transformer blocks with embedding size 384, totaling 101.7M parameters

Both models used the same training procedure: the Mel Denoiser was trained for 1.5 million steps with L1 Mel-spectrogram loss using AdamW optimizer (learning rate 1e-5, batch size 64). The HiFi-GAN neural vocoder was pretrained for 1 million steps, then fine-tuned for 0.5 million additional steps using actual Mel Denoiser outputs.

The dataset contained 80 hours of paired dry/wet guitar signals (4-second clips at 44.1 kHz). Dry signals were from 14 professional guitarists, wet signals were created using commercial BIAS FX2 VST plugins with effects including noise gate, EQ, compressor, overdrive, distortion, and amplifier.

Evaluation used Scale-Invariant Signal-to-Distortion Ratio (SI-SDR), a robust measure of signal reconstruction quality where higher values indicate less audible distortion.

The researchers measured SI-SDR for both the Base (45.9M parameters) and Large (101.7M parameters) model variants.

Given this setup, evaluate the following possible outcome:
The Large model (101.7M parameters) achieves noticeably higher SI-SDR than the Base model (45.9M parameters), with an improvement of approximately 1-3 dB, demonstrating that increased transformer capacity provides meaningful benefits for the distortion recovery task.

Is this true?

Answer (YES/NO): YES